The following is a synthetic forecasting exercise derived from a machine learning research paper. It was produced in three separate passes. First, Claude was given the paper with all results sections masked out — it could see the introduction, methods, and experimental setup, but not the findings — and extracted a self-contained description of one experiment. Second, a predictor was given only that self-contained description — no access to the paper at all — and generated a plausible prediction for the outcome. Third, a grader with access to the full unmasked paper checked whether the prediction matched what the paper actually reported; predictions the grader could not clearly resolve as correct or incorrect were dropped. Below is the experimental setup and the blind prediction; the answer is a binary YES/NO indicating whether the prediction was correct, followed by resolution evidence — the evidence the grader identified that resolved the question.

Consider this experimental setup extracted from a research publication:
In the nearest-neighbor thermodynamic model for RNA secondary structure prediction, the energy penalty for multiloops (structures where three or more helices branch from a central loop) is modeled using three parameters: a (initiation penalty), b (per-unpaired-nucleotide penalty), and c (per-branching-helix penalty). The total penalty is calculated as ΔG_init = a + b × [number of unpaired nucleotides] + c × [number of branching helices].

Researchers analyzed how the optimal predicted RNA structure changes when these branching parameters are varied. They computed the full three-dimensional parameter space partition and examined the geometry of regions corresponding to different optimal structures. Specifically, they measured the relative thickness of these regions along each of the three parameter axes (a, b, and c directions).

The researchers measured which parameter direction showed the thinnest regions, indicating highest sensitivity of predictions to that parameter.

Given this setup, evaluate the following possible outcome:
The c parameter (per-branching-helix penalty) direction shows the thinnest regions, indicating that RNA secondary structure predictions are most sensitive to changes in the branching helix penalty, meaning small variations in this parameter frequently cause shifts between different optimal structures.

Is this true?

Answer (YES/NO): NO